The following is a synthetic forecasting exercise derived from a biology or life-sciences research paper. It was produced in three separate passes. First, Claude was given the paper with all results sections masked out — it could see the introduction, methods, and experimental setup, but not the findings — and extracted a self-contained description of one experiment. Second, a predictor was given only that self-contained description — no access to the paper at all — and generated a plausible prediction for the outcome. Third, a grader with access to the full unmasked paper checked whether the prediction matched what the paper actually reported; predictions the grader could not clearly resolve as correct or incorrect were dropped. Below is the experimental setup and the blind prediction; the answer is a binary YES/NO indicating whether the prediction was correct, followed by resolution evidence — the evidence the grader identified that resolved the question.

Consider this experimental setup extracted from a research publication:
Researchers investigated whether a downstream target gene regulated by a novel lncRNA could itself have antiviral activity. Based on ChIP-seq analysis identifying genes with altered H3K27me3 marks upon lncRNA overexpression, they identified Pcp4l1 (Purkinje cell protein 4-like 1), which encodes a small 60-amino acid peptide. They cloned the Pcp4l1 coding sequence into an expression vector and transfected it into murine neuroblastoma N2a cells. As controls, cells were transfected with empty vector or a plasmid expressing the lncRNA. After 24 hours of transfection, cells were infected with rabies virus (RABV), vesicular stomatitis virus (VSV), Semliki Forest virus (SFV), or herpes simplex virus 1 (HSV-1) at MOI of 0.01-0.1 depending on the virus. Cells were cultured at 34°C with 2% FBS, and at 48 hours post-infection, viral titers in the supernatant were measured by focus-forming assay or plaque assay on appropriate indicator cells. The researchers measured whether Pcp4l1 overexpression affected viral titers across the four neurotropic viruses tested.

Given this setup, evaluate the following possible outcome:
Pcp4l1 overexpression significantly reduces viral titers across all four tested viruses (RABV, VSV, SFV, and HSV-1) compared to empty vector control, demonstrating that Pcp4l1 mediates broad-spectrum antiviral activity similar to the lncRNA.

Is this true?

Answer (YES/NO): YES